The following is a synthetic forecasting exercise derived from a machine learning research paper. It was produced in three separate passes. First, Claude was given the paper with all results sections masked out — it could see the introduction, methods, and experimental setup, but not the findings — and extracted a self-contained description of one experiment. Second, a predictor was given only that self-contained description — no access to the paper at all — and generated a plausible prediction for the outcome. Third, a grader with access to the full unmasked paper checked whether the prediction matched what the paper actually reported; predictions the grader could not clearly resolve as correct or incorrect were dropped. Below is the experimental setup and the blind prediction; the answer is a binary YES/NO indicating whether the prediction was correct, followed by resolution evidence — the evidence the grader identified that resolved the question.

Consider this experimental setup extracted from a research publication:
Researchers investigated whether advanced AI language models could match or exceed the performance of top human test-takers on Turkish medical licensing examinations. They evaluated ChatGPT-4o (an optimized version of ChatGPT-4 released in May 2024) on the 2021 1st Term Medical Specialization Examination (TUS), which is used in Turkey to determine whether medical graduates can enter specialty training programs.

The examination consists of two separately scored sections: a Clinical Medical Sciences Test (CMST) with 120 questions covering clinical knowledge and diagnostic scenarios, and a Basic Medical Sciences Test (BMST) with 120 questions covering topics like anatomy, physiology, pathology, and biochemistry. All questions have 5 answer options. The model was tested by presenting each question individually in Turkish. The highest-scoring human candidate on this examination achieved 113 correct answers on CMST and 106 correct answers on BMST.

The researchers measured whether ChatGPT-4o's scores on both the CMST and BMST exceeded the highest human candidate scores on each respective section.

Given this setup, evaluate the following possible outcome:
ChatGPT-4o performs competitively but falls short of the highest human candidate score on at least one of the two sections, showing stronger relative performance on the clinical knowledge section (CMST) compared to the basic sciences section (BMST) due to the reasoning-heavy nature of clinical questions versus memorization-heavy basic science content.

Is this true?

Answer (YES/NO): NO